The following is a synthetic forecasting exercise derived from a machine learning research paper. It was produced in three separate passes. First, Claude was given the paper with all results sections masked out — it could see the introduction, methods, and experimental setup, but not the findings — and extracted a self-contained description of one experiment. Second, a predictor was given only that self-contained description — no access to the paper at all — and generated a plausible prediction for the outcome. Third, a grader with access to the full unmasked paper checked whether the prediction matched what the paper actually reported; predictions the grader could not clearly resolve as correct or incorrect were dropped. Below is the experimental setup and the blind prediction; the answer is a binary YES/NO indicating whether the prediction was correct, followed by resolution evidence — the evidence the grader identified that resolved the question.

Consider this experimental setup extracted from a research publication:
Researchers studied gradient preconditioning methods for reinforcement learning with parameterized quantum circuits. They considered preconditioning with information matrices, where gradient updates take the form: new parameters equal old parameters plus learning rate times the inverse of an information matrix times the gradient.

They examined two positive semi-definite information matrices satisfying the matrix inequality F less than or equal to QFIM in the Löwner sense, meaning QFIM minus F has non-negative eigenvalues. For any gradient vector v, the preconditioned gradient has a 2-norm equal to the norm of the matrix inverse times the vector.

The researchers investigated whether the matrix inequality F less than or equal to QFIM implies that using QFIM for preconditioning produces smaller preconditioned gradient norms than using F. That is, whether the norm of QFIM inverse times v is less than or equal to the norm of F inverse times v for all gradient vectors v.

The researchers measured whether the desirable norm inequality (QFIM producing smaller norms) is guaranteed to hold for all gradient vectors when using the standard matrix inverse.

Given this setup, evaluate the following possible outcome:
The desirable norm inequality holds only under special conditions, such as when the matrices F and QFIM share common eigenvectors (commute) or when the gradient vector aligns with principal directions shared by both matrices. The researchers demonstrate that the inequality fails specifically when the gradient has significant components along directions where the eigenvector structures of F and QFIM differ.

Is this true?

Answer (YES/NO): NO